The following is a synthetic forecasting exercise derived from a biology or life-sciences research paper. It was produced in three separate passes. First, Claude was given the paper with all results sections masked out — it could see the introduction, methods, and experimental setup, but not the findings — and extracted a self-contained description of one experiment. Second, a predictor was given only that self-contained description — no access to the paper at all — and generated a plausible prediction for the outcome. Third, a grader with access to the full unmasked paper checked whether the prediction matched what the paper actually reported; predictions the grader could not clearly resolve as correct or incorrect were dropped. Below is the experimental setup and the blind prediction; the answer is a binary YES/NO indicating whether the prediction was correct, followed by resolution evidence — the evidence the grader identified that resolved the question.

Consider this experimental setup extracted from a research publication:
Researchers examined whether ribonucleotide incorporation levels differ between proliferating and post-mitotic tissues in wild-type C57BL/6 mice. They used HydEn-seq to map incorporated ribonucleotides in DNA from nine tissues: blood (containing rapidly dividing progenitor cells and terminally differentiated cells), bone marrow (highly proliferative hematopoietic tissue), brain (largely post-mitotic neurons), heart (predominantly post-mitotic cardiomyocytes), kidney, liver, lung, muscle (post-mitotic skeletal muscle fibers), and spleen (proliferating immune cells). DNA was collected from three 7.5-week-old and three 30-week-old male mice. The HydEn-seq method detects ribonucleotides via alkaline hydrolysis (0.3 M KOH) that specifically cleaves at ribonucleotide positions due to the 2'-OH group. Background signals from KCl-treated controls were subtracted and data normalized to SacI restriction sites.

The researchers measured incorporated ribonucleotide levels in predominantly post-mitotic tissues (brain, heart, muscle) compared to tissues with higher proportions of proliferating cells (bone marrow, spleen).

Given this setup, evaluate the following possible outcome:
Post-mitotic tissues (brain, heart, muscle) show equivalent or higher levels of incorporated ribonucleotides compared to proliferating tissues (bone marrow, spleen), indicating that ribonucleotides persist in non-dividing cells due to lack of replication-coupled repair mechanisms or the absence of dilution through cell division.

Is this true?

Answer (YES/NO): NO